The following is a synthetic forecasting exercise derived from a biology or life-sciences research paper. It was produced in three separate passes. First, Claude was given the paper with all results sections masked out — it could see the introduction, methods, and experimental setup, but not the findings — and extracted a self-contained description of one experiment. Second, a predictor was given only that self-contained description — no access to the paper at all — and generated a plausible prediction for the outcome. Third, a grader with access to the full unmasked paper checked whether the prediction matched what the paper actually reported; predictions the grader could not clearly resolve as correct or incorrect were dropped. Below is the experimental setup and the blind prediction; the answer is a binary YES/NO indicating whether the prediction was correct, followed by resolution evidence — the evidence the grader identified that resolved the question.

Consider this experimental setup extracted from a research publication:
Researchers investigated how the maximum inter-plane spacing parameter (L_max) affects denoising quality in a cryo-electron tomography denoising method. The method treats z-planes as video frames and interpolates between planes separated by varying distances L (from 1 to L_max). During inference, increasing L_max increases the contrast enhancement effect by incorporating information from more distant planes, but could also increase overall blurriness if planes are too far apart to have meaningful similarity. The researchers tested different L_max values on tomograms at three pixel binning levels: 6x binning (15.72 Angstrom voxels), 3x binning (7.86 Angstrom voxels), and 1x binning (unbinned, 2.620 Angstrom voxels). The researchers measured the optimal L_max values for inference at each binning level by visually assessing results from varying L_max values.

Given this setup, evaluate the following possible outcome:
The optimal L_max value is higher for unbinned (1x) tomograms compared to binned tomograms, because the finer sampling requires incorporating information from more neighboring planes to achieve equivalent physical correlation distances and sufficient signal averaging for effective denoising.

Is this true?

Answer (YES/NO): YES